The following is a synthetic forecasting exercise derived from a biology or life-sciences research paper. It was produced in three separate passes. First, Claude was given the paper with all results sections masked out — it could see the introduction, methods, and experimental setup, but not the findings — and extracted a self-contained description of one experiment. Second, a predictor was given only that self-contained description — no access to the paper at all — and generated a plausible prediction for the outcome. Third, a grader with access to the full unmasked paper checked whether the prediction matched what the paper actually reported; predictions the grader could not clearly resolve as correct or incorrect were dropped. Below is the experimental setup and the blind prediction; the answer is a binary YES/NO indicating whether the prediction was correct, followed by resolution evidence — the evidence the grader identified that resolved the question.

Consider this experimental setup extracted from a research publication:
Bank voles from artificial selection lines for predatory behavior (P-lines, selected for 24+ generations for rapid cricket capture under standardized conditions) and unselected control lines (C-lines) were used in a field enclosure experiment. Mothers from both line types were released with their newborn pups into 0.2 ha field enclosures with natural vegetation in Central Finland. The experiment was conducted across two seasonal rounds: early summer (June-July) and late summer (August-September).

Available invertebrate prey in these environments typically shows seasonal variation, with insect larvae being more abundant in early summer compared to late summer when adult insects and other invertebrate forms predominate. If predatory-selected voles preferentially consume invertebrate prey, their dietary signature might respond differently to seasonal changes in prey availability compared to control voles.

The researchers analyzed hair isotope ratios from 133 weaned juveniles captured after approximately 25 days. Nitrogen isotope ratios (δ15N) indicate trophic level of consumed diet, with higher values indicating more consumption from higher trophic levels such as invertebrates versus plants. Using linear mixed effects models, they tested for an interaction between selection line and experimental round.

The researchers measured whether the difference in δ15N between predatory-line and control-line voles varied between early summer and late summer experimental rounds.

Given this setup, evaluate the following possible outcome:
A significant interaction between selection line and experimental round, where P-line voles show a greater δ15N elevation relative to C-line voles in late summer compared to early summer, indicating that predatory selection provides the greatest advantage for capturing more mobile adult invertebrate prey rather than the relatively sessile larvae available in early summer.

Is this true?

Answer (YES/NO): NO